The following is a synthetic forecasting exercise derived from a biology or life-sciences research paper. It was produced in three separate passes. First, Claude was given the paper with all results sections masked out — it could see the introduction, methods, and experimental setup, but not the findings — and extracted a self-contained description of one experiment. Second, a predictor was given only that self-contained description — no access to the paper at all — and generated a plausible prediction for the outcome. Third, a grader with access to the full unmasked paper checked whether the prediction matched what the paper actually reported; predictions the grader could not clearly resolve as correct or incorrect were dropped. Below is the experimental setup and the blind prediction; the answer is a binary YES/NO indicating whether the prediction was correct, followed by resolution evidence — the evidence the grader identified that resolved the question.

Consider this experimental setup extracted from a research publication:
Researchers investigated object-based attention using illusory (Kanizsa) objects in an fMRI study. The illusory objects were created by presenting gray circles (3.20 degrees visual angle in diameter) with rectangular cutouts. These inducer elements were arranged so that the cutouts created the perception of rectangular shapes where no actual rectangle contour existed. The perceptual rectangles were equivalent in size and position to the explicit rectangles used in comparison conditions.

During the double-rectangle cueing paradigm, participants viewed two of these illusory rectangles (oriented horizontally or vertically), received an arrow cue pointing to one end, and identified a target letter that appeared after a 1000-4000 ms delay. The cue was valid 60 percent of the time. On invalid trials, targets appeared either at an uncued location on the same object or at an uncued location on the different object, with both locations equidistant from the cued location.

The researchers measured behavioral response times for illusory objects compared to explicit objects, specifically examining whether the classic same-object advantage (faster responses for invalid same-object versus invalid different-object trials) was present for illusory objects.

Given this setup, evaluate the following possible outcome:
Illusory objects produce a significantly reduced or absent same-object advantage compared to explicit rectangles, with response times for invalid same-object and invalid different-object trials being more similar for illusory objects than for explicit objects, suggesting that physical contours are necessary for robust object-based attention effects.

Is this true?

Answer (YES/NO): NO